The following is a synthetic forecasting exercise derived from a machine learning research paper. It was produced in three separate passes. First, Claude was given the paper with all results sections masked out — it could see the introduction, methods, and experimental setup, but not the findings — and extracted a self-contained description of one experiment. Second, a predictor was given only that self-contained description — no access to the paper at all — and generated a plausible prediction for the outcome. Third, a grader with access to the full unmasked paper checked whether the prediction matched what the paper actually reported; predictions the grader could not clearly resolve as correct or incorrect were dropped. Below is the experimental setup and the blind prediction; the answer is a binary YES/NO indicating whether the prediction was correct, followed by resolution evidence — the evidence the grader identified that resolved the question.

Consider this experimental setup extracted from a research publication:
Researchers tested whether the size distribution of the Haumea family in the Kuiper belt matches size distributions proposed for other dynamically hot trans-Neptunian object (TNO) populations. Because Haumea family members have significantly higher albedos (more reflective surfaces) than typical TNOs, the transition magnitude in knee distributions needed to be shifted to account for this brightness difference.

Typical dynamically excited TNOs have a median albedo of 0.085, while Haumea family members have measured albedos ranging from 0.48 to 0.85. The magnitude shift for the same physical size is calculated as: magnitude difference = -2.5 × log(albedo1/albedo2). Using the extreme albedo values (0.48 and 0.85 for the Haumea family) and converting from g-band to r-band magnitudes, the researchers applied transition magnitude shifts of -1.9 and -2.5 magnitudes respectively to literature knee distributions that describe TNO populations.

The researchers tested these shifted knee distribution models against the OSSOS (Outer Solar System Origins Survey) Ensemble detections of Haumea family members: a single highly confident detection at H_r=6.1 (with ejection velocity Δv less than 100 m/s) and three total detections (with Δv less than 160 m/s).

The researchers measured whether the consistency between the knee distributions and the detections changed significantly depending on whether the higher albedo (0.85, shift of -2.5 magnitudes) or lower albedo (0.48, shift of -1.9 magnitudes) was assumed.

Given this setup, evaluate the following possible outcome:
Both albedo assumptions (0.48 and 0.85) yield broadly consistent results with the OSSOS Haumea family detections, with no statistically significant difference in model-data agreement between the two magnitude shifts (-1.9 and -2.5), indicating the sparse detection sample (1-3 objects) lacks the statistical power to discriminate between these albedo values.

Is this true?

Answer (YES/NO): NO